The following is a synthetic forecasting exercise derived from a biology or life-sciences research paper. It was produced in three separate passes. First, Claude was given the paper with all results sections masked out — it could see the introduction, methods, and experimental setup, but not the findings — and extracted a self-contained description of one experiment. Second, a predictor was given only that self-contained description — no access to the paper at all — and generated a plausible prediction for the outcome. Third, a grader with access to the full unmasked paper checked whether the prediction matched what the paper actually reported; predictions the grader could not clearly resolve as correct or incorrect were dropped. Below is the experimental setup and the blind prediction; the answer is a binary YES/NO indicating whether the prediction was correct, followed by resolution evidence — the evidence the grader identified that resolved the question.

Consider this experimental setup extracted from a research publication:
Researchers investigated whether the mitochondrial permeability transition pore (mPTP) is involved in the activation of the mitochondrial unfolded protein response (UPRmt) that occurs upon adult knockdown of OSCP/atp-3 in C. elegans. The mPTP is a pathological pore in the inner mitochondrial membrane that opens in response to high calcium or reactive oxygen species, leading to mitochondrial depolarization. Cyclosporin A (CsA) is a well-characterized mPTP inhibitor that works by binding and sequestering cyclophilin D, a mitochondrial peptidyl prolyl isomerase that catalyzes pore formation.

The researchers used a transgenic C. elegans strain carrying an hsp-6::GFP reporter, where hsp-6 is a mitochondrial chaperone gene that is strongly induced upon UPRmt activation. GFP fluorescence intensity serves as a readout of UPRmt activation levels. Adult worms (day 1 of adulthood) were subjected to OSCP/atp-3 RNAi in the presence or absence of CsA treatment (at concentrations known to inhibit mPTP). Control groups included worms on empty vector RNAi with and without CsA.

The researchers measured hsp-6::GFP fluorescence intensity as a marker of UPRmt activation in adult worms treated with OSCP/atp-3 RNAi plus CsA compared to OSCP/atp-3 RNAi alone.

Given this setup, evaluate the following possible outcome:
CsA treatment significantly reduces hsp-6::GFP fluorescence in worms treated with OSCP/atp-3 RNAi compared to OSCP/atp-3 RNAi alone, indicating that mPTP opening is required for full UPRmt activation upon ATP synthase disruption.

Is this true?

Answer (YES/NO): YES